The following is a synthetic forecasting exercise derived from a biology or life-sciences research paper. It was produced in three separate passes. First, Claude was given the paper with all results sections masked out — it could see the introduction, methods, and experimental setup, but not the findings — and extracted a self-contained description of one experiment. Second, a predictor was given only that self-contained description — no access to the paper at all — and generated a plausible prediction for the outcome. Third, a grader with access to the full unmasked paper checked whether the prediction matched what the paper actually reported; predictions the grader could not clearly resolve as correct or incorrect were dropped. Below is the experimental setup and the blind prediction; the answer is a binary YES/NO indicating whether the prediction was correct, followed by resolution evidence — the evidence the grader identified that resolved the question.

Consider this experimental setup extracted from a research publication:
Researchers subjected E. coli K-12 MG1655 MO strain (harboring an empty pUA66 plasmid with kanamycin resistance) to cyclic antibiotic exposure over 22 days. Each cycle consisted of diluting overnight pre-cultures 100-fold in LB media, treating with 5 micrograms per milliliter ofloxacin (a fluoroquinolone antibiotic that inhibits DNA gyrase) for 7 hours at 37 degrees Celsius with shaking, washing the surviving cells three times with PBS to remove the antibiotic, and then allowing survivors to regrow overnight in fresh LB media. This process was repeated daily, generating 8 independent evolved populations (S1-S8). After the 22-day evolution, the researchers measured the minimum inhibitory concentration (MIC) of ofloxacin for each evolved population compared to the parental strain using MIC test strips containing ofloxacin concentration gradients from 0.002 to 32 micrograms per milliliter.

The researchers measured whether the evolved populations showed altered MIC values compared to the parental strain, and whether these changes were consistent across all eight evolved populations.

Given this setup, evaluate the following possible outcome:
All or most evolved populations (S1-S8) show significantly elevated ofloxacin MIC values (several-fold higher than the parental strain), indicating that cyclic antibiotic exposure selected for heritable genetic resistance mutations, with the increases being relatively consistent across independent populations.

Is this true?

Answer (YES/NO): NO